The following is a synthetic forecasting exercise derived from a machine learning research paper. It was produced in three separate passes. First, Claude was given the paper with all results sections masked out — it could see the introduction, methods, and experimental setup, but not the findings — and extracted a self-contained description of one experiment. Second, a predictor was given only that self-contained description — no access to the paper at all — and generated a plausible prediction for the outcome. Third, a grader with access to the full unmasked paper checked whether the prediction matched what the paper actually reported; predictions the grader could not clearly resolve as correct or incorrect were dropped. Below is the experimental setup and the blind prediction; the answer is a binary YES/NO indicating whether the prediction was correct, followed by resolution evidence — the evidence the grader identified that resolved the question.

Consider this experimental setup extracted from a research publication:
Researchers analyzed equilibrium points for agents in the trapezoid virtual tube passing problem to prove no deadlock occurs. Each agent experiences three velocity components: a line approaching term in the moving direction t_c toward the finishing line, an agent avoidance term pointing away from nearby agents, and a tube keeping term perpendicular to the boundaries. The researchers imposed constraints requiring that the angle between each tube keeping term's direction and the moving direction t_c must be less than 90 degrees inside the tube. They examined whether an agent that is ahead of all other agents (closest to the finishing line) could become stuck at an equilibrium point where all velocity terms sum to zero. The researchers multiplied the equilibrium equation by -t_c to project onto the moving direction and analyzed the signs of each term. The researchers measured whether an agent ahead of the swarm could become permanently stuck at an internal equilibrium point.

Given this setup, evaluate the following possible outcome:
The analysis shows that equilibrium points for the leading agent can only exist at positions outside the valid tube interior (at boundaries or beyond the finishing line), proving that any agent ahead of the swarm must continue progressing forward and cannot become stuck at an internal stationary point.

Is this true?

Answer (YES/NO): YES